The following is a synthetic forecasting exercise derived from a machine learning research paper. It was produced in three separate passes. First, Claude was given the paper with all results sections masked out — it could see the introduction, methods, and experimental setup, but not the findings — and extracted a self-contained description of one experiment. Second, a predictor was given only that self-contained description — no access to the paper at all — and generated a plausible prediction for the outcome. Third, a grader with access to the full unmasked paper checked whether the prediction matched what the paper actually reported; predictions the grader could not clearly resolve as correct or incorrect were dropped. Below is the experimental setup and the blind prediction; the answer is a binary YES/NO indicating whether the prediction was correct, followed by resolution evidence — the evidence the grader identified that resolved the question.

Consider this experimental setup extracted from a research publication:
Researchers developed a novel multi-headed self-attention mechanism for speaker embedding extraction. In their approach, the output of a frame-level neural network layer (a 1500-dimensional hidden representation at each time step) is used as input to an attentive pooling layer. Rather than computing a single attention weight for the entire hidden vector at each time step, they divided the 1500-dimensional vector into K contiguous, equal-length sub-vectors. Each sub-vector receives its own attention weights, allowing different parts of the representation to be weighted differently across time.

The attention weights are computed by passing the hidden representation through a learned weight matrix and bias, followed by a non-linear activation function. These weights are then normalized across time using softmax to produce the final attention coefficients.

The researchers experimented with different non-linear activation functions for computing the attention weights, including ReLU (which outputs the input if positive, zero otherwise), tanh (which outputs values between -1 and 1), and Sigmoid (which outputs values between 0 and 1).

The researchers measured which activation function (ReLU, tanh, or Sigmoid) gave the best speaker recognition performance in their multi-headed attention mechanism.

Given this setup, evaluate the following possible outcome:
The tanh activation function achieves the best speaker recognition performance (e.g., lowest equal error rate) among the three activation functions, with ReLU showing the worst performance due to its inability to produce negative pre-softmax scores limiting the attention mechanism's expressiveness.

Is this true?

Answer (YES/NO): NO